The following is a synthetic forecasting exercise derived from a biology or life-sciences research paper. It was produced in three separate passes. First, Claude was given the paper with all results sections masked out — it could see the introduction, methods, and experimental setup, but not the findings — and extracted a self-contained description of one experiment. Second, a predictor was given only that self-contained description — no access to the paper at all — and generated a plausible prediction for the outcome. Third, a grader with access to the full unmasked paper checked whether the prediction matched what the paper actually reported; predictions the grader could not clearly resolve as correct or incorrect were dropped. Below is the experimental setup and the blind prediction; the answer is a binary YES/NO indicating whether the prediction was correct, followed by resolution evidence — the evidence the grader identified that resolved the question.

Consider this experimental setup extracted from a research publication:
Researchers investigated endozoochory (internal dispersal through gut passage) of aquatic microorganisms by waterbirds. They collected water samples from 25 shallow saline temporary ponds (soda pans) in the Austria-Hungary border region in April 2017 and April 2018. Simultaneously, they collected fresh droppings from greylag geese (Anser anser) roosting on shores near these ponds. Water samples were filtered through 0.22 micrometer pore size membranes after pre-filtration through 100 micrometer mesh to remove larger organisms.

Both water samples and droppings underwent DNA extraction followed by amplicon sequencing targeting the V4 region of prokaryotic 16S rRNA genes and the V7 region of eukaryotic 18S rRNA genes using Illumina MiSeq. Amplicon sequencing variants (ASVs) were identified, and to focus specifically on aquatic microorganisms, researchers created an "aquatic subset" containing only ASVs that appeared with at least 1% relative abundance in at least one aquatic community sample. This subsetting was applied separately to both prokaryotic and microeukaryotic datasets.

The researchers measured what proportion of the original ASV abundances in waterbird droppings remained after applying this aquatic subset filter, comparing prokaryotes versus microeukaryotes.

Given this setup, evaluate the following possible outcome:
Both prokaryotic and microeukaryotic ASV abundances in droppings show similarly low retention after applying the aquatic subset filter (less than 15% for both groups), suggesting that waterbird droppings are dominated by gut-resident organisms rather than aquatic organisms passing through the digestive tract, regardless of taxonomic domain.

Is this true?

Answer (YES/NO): NO